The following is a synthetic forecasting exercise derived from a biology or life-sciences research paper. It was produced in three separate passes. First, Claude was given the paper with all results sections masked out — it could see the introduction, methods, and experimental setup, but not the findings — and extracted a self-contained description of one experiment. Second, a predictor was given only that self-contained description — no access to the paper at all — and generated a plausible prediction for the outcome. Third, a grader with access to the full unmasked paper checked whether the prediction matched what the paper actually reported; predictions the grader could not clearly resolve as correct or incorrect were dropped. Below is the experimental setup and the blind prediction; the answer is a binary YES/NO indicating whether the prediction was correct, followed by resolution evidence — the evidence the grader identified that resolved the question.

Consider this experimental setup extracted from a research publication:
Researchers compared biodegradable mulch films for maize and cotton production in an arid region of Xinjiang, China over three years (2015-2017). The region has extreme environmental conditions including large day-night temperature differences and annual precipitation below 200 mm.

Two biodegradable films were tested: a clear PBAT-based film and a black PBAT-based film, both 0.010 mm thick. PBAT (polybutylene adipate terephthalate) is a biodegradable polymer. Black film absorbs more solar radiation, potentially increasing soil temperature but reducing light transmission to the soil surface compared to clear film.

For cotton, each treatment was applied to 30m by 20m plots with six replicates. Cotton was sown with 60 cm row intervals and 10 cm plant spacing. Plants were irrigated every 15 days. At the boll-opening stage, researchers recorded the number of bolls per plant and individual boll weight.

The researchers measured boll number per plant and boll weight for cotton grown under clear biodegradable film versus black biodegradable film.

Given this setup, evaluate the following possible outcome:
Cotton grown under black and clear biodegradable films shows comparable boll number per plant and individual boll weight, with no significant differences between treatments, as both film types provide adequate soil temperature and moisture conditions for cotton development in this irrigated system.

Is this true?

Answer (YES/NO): YES